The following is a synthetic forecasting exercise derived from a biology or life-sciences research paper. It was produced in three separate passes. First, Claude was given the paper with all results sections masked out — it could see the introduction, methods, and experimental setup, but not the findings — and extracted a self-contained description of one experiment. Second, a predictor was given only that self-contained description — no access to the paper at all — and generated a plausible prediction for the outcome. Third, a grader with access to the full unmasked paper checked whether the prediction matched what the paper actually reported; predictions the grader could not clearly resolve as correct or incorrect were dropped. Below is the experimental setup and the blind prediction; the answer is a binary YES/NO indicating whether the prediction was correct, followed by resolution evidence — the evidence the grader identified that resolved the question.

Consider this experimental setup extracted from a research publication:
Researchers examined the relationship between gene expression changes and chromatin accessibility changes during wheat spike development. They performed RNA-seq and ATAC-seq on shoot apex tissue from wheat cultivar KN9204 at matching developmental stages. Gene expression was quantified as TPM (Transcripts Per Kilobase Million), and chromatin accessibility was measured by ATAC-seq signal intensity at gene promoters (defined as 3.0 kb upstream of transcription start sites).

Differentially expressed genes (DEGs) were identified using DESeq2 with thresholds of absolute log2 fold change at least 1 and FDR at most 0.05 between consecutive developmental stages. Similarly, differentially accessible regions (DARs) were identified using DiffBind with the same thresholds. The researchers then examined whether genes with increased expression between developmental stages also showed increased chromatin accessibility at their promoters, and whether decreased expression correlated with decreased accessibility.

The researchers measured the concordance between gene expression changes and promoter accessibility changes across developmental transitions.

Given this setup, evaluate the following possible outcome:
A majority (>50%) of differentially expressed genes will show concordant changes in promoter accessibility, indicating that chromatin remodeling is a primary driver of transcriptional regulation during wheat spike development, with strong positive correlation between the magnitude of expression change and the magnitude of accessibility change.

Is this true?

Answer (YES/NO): NO